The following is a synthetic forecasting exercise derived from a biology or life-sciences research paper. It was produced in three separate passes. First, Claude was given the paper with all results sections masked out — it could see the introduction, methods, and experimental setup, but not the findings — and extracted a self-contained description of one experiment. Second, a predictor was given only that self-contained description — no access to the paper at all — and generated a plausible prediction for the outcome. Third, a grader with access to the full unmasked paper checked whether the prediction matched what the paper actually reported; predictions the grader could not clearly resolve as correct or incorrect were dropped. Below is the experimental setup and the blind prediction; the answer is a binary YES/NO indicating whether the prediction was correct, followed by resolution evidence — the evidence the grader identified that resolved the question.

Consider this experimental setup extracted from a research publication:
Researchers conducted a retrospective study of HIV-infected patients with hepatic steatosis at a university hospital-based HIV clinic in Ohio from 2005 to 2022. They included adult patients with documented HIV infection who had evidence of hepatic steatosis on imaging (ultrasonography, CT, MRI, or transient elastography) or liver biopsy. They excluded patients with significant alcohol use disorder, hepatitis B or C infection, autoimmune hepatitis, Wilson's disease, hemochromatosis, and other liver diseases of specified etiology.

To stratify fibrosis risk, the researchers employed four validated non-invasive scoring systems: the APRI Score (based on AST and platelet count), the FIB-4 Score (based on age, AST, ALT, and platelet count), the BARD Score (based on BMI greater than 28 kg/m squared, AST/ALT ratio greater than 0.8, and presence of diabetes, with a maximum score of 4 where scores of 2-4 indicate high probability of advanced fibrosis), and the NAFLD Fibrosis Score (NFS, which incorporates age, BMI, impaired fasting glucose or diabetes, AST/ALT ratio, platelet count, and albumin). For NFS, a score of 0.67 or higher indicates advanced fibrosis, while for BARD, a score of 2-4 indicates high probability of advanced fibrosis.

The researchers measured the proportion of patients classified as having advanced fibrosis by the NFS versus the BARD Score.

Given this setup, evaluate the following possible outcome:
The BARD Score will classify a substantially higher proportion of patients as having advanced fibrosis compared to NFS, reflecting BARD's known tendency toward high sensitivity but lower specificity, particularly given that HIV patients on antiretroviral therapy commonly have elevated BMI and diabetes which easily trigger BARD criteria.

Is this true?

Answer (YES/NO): YES